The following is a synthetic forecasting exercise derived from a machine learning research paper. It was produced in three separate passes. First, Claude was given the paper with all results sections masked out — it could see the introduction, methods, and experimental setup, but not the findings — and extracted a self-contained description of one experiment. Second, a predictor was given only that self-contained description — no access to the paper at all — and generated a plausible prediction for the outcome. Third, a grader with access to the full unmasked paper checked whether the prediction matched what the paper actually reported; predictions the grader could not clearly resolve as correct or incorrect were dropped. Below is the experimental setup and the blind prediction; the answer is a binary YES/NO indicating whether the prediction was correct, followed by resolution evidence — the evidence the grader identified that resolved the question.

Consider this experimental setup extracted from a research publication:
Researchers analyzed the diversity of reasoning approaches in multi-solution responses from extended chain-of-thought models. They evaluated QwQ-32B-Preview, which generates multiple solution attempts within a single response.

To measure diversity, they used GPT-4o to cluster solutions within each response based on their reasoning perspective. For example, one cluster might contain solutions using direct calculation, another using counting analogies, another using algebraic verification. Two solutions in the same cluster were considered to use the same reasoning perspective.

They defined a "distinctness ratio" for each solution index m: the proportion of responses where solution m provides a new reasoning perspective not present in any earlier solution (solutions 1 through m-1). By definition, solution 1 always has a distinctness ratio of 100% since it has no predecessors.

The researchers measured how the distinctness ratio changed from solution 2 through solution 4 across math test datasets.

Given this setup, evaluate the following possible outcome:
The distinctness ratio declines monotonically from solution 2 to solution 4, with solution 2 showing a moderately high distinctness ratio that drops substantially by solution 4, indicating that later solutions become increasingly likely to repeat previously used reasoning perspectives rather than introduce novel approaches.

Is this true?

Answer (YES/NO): NO